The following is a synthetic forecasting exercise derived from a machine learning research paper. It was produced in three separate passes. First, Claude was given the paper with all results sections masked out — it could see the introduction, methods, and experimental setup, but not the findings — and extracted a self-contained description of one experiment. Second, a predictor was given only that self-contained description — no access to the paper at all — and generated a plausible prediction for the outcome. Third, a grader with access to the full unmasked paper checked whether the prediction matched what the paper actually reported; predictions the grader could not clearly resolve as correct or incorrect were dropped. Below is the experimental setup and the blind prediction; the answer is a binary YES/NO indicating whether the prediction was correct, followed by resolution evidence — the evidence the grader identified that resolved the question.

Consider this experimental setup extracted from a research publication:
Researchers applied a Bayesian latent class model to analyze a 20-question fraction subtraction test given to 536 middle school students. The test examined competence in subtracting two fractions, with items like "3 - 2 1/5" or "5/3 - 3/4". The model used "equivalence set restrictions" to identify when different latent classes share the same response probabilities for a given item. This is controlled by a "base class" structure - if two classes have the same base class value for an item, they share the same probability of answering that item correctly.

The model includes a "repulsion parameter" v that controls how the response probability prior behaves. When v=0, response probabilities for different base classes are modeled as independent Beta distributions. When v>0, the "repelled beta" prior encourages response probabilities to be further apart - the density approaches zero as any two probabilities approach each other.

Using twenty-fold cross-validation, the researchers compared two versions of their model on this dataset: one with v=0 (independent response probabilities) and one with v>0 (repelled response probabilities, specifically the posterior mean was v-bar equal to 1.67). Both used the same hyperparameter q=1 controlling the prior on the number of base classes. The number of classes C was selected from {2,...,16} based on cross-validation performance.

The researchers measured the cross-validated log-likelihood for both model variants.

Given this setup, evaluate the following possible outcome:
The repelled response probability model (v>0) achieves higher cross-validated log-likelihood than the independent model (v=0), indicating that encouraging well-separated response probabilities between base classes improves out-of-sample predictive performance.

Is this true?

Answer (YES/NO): NO